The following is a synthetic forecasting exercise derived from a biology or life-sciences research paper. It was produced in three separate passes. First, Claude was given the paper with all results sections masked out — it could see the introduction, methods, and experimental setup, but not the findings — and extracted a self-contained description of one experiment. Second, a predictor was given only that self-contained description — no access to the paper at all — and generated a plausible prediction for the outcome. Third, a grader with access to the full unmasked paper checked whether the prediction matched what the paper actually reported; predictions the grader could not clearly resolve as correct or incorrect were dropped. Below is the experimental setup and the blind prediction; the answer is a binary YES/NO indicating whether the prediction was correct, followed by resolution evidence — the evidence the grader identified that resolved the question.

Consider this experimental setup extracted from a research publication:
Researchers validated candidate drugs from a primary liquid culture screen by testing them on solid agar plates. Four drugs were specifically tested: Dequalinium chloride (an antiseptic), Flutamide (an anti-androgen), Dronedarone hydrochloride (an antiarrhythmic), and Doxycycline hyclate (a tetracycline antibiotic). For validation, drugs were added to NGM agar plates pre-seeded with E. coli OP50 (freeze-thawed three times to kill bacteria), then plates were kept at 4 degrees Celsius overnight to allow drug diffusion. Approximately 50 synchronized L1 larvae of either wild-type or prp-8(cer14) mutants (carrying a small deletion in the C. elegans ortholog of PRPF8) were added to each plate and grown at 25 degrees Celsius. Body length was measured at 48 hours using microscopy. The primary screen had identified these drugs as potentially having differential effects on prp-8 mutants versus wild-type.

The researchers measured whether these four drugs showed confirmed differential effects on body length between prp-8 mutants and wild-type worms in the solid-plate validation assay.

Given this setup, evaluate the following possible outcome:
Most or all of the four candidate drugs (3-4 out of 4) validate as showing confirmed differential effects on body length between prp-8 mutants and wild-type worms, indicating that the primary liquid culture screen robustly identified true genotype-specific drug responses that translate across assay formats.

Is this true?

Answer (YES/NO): NO